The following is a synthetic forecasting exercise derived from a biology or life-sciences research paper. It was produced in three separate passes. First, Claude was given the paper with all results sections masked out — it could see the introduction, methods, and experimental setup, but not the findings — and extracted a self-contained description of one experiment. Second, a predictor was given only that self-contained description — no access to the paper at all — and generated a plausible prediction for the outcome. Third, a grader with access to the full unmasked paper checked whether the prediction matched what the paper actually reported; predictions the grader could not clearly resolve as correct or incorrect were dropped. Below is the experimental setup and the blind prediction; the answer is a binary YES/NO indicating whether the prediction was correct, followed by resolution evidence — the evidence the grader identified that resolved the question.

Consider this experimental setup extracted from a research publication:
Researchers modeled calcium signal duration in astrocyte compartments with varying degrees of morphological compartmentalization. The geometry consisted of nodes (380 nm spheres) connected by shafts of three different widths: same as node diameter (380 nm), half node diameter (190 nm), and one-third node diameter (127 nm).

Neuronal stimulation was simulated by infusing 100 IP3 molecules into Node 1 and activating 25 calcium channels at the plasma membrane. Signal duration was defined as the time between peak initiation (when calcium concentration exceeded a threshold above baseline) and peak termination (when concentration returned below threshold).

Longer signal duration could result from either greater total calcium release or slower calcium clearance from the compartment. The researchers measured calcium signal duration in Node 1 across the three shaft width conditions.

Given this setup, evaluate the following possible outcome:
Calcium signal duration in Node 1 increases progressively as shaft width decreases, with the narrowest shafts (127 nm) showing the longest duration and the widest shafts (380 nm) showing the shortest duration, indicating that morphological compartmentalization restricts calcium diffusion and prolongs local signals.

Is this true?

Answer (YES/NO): YES